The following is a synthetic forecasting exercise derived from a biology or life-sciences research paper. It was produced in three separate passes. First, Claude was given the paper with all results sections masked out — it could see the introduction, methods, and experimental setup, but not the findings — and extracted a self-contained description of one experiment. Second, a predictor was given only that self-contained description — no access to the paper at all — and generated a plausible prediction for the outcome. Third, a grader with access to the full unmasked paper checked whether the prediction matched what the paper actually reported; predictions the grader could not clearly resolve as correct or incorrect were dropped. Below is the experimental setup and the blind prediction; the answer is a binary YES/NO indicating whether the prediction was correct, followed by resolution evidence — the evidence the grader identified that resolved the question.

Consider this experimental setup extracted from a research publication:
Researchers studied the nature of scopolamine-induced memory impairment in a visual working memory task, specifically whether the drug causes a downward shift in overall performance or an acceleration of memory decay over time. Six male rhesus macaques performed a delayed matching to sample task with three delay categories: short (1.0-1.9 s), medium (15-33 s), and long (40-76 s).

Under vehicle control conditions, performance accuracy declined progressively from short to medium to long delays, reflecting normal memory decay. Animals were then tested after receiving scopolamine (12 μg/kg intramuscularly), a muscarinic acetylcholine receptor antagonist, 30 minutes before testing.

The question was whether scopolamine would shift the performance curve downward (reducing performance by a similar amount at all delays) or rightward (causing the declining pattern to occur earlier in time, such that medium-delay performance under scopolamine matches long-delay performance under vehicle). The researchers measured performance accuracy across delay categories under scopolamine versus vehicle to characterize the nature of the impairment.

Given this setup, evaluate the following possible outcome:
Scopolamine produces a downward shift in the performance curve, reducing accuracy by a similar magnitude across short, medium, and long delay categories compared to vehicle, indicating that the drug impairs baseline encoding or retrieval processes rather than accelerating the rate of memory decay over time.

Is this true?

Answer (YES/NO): NO